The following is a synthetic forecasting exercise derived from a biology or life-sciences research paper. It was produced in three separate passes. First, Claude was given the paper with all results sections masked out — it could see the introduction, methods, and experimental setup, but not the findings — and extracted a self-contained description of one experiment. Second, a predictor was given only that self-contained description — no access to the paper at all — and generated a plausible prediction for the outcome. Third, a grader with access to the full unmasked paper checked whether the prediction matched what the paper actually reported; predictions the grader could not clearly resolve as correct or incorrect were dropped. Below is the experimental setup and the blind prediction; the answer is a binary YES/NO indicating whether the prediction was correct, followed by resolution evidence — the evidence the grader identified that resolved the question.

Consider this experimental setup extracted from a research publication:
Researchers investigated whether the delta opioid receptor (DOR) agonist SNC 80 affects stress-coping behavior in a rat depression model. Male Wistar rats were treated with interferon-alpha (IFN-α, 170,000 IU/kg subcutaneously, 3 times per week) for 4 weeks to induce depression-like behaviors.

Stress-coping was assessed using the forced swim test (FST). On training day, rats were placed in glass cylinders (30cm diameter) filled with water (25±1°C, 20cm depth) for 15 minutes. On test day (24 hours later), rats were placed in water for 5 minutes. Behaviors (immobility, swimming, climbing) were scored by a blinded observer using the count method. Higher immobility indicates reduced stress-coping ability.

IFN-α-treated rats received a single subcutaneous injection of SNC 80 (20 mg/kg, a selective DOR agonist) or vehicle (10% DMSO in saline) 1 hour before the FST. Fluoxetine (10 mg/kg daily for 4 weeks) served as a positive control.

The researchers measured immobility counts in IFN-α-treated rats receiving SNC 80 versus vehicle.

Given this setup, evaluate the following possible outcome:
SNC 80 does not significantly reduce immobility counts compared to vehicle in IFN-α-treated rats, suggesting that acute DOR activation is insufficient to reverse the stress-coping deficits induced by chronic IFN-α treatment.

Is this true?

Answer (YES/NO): NO